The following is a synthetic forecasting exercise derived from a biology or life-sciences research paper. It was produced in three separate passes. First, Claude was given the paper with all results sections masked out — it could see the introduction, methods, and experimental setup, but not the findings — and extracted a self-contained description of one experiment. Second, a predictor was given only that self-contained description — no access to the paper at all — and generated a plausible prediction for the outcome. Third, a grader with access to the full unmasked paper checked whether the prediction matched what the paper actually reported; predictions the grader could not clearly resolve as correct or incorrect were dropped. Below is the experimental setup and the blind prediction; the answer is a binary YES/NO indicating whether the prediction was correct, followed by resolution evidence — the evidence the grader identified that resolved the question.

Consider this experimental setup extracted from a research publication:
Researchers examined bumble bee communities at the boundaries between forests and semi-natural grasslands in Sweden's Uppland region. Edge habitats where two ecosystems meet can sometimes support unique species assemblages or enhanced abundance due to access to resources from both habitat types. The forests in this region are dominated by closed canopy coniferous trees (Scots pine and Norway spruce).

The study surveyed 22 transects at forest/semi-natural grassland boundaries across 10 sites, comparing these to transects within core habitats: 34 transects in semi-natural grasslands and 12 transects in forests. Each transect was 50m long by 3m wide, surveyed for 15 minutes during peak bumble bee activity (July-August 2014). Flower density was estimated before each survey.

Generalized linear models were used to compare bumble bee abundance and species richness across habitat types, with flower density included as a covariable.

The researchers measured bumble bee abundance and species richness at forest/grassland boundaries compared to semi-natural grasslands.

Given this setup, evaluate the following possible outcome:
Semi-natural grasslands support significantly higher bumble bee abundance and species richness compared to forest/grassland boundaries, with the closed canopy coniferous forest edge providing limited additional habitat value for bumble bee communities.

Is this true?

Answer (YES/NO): NO